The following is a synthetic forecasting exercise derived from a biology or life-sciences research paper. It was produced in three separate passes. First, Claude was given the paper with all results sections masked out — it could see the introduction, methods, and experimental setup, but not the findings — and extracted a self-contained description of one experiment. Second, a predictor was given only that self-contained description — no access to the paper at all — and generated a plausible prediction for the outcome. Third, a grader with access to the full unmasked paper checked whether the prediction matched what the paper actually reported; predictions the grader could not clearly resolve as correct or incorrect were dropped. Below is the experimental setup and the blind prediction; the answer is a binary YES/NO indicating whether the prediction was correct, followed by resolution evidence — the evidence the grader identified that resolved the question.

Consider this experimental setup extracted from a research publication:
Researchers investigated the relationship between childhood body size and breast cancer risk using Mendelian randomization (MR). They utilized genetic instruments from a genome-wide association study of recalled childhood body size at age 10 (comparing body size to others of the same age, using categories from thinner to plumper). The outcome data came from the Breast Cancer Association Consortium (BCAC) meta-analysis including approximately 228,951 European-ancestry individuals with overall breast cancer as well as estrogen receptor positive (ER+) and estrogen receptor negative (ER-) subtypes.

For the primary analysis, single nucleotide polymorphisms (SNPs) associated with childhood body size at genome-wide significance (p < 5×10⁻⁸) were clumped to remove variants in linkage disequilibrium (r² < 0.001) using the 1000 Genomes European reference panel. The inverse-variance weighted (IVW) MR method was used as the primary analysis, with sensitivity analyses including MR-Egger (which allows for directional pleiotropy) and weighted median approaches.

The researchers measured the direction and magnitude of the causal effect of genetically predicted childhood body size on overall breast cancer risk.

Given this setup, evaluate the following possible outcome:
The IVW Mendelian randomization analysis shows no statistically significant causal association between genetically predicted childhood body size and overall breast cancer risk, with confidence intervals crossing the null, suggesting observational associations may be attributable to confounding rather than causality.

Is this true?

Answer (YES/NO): NO